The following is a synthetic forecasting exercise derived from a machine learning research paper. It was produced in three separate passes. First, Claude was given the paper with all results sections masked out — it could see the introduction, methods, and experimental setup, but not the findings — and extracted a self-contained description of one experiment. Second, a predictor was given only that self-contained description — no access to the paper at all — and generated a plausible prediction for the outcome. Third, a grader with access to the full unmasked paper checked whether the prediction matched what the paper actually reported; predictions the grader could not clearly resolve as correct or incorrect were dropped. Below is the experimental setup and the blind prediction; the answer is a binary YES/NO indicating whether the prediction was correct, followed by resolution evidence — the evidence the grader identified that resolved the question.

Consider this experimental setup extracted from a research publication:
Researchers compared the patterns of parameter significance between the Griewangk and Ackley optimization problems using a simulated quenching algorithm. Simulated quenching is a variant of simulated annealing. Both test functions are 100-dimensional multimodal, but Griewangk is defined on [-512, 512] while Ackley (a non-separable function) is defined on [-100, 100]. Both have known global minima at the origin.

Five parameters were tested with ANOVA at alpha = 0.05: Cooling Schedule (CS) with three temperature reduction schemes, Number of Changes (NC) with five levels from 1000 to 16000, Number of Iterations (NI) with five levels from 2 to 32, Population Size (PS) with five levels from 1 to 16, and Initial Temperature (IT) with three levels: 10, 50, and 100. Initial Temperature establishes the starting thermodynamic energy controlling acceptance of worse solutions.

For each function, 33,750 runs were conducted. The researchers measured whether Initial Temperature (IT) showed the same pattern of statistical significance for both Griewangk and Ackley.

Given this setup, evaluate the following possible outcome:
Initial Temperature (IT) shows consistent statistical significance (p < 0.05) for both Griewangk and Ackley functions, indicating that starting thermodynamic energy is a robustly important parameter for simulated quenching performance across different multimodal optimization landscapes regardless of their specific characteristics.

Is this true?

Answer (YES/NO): NO